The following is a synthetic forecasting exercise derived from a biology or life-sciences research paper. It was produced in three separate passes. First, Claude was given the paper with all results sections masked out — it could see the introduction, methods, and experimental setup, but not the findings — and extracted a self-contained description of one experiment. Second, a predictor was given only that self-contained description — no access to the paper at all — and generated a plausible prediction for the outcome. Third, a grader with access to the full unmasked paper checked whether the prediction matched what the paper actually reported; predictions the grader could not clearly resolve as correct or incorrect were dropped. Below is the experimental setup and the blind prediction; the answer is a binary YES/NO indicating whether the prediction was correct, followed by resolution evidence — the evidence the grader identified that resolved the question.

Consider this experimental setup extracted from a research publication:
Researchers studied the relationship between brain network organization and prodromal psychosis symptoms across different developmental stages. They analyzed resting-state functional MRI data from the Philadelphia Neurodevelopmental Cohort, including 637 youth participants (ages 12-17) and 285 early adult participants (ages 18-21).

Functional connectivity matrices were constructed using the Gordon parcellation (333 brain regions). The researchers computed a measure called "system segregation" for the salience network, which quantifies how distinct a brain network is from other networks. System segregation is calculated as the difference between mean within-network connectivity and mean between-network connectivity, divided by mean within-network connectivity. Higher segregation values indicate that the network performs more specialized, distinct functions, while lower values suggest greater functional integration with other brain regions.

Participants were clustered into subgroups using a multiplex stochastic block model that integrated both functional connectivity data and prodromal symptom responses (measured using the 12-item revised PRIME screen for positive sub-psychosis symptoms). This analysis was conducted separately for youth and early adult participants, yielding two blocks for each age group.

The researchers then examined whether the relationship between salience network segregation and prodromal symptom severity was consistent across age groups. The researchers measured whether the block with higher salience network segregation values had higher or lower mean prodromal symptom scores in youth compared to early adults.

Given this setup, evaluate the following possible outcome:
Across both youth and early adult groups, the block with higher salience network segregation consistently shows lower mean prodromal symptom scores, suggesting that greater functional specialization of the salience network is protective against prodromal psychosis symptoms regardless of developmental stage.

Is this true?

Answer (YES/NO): NO